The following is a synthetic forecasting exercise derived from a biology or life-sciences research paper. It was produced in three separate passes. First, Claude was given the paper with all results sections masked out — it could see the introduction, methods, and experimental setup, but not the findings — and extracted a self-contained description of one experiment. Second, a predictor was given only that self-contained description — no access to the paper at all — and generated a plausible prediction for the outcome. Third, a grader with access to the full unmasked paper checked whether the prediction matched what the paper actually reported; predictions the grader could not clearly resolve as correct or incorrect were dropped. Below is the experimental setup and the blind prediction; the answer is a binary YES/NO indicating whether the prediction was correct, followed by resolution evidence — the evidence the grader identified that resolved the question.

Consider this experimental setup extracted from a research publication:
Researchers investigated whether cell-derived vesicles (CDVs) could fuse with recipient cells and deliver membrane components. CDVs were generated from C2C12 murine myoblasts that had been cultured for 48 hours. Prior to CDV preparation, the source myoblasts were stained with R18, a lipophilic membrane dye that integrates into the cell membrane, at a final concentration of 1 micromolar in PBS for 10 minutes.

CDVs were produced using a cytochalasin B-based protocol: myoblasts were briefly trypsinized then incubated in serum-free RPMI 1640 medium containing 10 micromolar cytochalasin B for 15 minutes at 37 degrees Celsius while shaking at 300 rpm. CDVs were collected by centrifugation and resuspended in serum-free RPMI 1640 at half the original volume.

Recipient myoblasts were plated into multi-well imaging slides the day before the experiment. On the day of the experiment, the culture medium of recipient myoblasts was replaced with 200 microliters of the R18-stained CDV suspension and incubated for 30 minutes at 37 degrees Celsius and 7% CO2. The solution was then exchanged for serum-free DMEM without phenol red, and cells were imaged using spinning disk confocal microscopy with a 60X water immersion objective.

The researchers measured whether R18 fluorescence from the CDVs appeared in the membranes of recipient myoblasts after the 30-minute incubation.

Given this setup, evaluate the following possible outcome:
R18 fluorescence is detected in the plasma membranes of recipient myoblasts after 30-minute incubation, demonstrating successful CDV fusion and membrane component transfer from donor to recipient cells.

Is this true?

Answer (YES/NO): NO